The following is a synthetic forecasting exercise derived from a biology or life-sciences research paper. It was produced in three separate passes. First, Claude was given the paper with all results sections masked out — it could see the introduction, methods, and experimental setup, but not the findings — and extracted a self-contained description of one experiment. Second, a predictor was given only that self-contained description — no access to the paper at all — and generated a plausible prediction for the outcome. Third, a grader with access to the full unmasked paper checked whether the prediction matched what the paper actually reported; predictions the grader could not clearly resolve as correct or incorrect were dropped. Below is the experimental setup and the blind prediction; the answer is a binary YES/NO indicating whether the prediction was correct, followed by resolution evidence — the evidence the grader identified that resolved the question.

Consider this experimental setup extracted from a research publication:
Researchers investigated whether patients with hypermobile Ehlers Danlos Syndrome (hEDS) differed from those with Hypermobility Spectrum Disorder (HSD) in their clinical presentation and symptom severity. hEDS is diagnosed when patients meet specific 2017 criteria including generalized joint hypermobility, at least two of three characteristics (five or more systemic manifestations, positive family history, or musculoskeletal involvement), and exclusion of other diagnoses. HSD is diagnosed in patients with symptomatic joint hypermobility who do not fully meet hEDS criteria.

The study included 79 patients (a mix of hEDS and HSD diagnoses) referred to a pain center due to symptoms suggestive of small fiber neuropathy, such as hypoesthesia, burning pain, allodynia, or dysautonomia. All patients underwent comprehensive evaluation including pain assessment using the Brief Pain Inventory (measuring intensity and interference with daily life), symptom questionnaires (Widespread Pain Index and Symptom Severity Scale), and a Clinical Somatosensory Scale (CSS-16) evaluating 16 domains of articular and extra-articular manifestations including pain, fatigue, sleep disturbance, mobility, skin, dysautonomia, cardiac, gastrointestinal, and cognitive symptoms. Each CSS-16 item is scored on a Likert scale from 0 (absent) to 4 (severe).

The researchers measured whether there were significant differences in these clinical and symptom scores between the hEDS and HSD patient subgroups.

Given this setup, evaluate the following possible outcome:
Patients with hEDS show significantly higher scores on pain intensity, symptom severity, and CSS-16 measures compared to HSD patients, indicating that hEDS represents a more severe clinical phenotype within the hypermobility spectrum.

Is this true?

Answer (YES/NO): NO